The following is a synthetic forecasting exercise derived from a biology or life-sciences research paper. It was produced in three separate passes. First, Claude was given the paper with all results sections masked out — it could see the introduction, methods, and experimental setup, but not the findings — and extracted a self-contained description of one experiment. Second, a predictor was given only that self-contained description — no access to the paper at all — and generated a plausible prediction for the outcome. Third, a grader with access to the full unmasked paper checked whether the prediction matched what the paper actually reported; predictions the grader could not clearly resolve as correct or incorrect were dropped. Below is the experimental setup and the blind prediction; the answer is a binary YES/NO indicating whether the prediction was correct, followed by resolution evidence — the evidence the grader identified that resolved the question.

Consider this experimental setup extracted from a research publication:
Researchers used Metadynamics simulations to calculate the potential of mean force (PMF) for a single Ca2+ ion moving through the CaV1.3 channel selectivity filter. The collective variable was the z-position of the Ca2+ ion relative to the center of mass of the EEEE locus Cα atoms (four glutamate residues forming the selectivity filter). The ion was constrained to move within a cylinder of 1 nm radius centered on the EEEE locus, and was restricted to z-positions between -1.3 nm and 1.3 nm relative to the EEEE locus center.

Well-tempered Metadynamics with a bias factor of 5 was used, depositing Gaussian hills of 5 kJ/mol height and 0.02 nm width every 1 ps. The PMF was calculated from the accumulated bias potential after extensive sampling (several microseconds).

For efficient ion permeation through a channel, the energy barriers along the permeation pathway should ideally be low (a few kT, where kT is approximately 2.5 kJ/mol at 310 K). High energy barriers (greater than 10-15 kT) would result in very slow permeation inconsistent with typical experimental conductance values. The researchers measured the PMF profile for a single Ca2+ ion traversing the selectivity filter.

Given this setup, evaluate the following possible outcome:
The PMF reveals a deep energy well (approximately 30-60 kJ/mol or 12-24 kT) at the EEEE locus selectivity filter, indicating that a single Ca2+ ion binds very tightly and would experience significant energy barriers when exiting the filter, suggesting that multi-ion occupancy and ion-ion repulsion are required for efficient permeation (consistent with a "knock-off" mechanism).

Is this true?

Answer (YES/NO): YES